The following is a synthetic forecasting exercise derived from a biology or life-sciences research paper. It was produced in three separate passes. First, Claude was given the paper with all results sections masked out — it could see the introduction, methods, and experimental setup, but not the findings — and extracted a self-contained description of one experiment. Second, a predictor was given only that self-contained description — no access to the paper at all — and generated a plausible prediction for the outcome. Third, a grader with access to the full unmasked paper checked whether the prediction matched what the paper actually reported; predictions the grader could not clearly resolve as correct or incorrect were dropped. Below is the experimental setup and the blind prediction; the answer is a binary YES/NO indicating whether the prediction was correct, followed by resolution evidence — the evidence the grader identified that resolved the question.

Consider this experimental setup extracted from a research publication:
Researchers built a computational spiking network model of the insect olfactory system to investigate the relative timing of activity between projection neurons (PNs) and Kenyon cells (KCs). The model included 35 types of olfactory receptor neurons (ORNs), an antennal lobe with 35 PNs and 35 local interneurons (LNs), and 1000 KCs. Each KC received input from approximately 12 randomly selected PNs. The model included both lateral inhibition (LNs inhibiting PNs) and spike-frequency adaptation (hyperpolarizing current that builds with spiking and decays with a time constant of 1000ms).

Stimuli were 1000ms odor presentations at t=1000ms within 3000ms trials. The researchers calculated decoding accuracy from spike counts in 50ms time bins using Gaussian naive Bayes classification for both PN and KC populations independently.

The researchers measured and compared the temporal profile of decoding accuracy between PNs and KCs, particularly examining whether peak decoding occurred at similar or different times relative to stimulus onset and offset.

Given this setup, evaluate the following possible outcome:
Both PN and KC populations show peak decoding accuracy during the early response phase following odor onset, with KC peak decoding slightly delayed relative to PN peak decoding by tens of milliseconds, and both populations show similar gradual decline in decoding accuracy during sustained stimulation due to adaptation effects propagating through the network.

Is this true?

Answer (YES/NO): NO